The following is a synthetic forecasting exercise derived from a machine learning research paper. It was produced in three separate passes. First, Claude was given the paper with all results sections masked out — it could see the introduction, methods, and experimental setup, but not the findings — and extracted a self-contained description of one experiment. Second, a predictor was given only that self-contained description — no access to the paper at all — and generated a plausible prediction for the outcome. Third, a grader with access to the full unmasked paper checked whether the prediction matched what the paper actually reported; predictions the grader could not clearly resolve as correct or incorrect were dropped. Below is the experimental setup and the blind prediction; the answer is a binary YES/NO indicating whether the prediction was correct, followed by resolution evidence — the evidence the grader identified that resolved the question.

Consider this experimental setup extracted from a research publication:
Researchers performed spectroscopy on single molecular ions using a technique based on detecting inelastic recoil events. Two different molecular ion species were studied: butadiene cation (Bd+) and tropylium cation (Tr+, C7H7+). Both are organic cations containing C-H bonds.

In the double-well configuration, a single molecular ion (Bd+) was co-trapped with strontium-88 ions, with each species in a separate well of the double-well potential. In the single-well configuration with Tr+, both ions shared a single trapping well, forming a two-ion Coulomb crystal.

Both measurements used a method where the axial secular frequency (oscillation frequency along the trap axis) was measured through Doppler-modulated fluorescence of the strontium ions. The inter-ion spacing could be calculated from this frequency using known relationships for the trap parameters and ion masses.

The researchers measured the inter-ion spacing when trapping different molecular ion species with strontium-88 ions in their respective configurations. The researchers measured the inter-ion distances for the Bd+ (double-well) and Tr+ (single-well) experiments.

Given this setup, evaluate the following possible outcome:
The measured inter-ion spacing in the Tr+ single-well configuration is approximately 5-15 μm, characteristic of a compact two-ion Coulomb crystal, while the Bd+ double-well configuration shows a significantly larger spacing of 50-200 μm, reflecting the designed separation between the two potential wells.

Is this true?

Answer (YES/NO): NO